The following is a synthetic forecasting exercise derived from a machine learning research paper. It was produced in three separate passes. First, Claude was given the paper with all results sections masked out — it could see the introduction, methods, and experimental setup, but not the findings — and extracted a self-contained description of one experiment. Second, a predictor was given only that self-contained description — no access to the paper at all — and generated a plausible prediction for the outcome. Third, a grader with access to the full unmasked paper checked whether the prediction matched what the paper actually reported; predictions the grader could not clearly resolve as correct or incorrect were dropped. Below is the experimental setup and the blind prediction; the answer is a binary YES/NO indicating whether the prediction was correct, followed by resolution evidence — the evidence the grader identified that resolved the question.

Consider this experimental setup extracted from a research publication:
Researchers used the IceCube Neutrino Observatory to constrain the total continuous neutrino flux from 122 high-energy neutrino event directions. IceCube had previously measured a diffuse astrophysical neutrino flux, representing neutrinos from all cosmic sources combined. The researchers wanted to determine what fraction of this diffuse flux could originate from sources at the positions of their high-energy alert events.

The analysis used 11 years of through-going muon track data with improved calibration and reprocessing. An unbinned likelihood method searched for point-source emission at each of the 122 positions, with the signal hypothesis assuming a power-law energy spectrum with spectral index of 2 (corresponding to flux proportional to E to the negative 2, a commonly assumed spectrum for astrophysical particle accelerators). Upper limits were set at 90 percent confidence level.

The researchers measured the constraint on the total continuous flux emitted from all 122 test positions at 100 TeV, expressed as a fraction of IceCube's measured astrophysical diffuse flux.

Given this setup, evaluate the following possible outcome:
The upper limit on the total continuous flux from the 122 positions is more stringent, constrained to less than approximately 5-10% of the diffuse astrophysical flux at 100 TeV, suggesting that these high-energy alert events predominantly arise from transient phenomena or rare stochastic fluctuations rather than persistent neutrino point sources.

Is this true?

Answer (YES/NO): NO